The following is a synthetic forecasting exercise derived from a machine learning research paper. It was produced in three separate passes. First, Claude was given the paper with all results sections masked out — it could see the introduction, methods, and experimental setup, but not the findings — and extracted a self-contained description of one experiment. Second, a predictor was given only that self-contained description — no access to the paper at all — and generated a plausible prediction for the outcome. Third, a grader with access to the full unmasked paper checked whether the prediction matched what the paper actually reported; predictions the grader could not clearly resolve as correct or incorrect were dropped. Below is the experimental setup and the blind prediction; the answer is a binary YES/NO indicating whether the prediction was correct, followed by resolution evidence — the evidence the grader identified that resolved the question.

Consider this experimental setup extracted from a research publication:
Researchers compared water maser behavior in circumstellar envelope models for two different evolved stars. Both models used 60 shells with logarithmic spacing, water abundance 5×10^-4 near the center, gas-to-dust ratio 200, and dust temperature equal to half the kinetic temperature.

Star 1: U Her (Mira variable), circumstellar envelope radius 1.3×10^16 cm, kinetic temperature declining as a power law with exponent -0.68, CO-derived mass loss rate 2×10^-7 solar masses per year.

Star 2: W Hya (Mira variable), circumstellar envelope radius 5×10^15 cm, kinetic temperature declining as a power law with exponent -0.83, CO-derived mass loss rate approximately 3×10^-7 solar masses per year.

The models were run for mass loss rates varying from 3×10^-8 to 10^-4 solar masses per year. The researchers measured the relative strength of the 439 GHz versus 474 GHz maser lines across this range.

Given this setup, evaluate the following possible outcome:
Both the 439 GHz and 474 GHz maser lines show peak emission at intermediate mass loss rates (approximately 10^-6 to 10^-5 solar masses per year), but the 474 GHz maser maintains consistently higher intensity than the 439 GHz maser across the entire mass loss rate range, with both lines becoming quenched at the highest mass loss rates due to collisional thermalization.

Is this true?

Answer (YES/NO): NO